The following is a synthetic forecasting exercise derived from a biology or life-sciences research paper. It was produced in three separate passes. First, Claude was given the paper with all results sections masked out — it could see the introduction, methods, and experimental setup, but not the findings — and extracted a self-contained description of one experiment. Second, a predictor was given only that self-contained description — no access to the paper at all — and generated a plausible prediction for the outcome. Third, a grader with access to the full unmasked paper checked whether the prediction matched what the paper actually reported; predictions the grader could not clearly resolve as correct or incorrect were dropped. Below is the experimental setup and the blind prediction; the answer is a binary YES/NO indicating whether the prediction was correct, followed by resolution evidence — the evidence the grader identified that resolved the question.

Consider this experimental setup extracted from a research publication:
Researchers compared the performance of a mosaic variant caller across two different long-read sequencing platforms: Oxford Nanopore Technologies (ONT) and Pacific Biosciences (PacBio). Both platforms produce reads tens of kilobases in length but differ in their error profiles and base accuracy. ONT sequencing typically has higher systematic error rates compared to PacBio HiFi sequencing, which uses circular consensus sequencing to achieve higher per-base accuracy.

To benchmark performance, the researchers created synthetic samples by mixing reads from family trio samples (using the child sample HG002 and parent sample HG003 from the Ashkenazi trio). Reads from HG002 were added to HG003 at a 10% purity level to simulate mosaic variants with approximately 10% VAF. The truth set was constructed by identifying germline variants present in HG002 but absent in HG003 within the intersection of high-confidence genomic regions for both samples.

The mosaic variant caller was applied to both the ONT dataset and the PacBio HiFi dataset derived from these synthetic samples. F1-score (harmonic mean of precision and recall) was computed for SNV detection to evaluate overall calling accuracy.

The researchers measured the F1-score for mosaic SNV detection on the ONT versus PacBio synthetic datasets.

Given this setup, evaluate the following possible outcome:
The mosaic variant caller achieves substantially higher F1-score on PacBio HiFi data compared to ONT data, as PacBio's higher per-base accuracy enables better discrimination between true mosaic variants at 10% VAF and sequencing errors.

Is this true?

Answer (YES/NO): YES